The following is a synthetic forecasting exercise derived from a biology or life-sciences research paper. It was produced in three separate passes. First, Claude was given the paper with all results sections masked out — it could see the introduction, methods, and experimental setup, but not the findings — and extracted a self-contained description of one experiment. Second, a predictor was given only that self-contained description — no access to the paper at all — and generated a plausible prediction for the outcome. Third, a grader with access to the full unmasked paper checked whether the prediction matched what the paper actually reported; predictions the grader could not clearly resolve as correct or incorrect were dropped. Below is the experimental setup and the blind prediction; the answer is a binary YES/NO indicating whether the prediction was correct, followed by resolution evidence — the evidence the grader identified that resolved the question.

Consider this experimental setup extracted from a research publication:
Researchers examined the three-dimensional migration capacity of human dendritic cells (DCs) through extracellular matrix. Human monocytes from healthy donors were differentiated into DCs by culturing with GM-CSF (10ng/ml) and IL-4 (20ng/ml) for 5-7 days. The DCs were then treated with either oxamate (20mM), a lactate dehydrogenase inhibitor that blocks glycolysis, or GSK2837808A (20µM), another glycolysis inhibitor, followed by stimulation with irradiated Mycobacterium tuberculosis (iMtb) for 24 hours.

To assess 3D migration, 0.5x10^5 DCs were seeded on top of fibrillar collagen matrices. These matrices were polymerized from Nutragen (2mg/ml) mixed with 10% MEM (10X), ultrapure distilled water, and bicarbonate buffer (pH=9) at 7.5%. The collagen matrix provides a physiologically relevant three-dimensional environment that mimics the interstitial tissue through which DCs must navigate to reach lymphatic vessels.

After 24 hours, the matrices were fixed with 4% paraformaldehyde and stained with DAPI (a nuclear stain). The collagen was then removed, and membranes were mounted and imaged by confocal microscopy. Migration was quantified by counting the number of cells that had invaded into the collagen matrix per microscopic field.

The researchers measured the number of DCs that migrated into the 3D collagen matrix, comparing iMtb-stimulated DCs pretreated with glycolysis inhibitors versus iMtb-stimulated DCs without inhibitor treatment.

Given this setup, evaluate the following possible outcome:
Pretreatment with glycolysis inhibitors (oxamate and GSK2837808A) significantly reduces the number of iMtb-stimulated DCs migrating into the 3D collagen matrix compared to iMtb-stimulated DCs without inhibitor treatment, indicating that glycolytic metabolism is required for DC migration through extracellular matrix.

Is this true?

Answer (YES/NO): YES